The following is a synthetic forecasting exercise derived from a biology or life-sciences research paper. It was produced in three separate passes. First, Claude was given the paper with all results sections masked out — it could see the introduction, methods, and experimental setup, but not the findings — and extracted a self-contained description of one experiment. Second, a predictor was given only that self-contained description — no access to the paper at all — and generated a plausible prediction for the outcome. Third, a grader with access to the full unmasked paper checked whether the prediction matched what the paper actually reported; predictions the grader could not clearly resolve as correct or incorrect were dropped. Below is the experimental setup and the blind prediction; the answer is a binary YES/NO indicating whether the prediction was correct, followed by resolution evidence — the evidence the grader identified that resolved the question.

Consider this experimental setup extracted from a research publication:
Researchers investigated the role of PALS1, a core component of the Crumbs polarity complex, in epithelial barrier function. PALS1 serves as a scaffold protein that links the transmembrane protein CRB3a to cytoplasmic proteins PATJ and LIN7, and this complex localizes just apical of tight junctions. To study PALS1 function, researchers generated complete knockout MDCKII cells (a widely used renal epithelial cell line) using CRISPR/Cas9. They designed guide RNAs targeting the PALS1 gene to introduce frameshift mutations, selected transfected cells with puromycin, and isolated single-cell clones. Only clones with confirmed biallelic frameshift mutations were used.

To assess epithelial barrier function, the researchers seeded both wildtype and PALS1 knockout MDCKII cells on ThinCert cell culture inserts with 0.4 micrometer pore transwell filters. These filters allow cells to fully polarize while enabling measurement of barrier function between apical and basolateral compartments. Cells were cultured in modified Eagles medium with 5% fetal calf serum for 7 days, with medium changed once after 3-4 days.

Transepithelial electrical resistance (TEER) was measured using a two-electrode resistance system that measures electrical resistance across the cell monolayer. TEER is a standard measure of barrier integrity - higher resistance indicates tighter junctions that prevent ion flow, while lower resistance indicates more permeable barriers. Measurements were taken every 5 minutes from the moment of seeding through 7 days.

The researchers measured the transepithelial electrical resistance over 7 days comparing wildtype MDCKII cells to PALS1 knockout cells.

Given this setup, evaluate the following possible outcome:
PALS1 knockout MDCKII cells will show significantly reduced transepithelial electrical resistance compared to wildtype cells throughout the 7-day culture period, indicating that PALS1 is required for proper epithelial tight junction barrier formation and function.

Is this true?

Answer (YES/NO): YES